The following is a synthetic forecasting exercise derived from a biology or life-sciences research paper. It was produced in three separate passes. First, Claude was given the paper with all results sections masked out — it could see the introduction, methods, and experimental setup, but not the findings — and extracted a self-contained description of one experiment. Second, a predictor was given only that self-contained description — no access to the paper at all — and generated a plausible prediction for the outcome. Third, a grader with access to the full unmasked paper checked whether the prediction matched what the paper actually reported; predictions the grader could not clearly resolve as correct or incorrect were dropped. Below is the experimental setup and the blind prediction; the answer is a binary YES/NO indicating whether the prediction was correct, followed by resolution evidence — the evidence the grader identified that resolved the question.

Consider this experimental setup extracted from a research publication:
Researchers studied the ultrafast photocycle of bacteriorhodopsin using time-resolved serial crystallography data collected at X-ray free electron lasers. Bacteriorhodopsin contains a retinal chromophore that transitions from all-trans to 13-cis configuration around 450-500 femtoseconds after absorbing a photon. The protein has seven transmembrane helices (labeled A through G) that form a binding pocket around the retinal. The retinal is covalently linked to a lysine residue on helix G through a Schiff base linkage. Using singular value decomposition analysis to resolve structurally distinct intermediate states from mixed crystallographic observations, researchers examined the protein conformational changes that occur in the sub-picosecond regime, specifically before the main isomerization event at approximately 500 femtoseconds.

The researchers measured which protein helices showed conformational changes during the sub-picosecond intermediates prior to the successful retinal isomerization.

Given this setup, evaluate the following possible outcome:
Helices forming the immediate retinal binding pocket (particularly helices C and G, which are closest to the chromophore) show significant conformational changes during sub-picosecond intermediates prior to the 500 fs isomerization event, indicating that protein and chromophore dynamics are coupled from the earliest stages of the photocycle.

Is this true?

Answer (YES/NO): YES